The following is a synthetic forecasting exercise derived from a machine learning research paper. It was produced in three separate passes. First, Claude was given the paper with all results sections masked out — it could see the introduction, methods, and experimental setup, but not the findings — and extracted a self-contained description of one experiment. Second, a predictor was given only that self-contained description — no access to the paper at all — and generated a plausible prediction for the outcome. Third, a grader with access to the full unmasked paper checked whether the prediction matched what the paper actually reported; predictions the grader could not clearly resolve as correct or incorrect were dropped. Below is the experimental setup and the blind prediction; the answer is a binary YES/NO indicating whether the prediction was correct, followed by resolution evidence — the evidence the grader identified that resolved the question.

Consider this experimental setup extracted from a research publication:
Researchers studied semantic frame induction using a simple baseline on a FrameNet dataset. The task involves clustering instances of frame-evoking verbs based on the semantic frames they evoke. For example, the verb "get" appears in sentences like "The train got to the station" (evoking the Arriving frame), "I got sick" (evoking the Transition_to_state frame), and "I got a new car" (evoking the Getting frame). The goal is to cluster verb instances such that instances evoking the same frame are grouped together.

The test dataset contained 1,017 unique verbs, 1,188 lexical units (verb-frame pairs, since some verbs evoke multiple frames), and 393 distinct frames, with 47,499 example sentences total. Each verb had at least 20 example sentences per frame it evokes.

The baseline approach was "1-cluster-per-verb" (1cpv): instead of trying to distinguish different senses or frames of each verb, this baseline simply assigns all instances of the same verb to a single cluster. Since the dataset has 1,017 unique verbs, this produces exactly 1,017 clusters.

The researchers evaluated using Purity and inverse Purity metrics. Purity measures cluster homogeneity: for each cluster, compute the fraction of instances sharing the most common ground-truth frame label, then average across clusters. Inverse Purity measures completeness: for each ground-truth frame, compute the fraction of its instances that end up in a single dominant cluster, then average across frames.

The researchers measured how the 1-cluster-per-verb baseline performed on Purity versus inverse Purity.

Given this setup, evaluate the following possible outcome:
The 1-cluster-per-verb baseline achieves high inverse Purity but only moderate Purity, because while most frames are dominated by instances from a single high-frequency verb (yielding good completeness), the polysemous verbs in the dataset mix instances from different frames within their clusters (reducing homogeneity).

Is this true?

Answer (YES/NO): NO